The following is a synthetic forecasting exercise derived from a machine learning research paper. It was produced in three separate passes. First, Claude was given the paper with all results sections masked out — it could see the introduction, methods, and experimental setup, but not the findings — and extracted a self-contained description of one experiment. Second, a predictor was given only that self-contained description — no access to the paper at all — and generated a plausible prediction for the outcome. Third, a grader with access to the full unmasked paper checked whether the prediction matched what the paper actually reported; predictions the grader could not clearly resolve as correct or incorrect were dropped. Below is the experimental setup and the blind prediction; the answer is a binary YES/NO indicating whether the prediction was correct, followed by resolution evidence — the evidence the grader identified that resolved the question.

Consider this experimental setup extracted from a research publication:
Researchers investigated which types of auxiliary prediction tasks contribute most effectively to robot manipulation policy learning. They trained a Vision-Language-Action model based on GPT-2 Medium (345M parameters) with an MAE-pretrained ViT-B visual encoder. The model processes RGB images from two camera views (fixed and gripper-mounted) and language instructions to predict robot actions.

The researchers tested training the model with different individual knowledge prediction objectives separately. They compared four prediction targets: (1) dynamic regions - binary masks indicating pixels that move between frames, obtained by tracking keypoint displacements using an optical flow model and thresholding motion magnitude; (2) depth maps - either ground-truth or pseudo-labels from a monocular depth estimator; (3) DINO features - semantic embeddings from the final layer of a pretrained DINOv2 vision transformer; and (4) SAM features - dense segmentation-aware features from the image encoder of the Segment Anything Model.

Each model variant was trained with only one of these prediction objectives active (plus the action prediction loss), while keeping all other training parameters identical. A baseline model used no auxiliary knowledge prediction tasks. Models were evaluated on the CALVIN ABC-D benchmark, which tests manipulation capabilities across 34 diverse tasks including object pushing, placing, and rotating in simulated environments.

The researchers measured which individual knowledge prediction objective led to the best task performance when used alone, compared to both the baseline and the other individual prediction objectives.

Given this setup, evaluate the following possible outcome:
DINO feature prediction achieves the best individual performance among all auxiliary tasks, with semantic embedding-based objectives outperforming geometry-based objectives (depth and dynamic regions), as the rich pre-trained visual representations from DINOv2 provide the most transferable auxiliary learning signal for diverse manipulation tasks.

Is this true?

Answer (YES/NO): NO